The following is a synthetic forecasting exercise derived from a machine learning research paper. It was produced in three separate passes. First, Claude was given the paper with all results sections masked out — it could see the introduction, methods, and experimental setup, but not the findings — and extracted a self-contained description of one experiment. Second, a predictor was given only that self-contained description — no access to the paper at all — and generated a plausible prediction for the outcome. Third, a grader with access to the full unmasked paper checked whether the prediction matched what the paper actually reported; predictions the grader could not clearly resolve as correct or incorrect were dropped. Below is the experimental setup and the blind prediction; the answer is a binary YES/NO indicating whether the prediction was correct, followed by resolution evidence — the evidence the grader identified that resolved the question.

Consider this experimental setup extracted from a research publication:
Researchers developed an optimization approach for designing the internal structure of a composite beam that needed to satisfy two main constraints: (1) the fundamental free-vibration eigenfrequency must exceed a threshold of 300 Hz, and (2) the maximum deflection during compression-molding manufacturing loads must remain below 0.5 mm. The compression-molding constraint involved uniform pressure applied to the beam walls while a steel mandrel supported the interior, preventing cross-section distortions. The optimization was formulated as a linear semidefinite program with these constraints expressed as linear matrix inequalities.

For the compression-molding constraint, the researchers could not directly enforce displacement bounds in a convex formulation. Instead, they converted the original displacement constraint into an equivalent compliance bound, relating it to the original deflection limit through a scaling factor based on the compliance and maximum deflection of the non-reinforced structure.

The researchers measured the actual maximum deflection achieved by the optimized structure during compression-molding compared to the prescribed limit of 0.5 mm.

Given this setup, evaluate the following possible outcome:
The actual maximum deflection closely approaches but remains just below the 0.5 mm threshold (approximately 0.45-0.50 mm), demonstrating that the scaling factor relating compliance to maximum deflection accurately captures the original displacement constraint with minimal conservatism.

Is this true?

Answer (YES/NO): NO